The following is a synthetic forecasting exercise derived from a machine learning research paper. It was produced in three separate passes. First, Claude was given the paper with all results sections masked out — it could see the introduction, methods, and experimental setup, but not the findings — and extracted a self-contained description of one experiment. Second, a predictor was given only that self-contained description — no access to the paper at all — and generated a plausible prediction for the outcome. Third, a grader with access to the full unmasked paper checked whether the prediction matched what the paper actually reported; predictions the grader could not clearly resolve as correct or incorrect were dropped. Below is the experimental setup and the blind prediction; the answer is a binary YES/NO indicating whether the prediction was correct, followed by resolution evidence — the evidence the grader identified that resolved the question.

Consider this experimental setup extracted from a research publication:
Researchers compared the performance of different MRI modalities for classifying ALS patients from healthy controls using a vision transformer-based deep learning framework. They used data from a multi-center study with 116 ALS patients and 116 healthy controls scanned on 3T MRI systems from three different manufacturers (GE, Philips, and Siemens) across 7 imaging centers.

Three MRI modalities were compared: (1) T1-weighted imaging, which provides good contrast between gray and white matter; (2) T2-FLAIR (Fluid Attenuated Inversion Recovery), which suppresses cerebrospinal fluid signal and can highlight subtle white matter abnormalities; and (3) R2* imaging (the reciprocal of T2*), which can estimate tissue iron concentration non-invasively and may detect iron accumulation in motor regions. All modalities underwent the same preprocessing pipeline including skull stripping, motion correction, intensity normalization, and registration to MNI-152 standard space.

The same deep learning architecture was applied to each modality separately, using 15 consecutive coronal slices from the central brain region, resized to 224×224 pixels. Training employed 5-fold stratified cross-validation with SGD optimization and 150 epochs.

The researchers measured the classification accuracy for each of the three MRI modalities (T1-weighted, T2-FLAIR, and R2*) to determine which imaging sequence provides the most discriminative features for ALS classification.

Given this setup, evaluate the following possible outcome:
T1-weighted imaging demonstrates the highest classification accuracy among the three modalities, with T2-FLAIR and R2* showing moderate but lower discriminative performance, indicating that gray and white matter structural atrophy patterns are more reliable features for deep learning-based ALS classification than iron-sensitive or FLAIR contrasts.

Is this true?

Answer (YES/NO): NO